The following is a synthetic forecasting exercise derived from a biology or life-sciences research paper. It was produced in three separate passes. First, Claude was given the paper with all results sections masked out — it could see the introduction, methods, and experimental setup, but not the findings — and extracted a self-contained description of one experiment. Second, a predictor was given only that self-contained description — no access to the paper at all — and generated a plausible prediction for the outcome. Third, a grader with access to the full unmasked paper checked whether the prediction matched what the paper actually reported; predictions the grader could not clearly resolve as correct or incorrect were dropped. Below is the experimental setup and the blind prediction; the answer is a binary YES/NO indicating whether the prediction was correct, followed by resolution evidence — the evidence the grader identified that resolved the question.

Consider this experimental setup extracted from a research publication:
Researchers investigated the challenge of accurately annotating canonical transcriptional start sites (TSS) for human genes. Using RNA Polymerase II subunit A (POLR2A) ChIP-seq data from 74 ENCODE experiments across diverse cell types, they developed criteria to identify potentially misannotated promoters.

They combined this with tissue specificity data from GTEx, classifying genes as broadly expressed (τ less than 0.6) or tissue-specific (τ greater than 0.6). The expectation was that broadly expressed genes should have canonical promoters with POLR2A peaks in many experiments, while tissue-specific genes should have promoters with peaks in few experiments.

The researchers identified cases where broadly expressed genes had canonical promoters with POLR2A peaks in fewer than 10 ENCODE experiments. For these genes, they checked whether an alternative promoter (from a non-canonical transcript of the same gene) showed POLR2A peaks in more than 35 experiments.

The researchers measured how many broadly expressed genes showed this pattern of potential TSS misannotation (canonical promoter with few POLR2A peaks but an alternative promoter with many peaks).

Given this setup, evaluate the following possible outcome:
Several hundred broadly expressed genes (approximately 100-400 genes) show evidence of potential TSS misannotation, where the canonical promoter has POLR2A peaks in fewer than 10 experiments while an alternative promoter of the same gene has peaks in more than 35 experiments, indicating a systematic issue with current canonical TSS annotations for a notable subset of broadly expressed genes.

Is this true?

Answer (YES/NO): YES